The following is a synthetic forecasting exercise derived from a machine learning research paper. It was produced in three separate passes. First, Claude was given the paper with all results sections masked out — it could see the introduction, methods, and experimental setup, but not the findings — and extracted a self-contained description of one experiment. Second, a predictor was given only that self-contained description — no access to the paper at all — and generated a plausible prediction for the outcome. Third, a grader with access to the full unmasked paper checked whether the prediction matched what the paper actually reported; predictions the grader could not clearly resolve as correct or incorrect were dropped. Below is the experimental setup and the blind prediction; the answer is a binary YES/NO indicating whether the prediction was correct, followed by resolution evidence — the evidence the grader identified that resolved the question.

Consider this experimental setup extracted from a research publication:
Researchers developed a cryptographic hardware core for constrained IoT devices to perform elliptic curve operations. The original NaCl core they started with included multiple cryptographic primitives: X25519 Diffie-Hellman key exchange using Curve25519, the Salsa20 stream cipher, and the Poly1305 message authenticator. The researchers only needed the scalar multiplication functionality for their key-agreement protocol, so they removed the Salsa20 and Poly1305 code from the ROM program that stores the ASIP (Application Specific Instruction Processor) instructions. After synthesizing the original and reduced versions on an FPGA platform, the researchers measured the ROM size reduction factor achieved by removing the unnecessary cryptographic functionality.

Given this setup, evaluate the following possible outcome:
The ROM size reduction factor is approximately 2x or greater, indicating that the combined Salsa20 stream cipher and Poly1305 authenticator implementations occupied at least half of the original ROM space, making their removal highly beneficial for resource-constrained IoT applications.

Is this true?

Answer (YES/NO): YES